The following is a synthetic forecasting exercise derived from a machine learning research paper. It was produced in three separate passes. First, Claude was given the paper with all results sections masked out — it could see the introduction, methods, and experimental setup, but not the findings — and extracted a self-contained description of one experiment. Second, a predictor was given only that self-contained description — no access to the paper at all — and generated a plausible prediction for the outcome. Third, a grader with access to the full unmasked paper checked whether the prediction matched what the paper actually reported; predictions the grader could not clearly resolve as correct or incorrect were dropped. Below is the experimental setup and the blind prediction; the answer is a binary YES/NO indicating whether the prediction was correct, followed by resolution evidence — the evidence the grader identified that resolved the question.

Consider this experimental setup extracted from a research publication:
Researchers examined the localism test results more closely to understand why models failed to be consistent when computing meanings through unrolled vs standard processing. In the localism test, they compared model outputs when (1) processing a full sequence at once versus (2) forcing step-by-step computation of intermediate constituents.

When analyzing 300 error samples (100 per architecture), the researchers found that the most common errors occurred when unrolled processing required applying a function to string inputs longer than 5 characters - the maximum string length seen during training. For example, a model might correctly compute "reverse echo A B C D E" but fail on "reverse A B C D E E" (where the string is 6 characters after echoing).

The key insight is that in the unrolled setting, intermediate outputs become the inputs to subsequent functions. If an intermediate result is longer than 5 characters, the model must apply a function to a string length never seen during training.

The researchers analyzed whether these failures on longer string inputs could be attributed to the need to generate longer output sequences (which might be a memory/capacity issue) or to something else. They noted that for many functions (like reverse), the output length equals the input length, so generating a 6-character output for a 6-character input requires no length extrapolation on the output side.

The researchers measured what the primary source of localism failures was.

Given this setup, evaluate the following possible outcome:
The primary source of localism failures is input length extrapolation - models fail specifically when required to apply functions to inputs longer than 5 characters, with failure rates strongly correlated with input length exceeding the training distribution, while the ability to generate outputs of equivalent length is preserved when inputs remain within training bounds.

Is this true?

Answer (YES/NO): YES